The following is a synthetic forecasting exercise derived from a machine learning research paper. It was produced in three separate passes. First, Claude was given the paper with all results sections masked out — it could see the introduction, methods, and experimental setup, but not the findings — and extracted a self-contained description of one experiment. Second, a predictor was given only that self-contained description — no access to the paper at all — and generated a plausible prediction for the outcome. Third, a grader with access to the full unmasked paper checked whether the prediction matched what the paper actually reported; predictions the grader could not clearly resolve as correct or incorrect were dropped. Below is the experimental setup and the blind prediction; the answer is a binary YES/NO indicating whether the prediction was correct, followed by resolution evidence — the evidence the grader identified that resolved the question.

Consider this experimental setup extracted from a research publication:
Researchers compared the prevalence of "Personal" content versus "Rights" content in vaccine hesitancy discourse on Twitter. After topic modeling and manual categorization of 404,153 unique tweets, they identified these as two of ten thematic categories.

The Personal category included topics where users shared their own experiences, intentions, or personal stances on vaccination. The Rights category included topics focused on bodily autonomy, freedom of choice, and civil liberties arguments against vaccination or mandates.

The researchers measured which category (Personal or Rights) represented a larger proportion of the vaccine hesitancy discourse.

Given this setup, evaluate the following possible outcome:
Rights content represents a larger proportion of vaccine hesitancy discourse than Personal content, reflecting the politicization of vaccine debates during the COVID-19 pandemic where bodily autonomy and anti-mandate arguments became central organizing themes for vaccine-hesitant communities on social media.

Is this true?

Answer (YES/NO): NO